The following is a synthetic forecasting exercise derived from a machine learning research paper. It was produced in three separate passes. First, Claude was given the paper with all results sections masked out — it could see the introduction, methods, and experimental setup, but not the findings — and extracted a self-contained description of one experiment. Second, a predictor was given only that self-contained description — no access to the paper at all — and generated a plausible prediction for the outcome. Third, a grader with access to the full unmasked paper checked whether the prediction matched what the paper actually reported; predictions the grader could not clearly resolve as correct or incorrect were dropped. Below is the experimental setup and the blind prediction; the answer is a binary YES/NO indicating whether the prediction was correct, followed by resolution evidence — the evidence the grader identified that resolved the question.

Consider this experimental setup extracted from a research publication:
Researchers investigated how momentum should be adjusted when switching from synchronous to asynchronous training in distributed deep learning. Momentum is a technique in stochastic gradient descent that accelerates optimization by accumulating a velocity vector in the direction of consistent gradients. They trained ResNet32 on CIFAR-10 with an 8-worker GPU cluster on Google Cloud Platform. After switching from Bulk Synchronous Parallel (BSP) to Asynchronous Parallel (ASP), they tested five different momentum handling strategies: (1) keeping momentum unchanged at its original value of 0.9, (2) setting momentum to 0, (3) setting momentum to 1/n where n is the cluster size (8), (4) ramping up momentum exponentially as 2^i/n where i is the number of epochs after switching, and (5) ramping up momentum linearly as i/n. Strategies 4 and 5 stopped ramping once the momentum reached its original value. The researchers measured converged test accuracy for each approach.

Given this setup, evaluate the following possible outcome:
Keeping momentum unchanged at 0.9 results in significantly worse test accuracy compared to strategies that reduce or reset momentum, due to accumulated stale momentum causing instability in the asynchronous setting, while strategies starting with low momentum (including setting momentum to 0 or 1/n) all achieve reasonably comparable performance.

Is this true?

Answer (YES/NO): NO